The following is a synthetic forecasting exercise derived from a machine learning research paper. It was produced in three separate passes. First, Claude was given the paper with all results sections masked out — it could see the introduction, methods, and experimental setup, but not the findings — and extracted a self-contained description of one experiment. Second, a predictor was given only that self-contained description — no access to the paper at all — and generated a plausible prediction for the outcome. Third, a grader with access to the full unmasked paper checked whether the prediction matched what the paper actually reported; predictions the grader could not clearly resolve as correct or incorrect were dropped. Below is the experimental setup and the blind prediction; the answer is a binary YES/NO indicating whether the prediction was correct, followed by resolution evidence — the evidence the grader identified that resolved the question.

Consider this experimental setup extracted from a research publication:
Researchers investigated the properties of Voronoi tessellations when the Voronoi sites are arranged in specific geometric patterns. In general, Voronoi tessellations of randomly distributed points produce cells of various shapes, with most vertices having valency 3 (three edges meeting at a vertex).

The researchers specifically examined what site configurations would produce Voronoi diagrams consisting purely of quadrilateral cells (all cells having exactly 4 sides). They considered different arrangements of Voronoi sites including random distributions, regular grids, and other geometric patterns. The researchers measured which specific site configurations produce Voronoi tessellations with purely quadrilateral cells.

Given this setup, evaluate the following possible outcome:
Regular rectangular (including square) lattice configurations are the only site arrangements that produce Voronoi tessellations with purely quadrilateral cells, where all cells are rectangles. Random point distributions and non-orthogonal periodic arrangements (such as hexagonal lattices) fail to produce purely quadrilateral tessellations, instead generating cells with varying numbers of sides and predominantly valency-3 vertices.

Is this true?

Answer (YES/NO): NO